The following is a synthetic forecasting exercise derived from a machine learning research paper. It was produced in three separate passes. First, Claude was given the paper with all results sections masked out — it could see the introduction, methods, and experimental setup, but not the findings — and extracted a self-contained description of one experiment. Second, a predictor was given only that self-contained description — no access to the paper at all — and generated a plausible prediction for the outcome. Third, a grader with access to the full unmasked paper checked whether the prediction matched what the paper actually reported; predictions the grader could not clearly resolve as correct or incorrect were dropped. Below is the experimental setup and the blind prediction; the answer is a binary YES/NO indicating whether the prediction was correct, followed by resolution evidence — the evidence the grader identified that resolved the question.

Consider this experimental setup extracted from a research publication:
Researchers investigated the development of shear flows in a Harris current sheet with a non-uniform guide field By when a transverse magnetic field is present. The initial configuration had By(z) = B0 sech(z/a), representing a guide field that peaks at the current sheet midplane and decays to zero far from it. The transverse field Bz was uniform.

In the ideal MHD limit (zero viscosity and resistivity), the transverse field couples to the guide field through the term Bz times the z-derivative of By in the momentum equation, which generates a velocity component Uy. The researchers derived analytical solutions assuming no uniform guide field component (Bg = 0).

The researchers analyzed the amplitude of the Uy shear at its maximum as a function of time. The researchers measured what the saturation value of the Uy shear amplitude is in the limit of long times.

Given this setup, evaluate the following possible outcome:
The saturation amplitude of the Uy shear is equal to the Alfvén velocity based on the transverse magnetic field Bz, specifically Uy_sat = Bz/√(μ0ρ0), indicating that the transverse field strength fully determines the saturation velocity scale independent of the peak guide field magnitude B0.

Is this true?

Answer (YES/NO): NO